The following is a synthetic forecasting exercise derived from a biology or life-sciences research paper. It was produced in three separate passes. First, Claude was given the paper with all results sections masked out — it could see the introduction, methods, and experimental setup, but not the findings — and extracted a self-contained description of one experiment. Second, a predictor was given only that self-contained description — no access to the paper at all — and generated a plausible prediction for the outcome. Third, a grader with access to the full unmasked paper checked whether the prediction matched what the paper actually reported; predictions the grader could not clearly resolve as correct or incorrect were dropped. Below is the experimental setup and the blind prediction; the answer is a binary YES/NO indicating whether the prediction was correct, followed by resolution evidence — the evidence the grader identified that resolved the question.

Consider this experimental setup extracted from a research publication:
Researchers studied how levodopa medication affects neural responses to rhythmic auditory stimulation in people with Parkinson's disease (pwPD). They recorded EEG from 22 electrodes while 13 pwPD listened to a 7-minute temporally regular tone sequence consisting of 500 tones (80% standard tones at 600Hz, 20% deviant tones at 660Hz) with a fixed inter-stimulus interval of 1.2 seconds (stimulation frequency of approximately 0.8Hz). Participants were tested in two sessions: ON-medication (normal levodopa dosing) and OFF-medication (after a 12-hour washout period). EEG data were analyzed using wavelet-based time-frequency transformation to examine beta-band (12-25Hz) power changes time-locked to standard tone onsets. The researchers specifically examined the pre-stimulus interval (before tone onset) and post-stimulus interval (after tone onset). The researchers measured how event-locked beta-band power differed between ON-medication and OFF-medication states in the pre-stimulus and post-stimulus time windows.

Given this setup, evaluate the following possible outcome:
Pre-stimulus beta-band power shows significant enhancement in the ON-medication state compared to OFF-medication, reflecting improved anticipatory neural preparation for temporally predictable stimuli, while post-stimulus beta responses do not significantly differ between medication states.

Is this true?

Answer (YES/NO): NO